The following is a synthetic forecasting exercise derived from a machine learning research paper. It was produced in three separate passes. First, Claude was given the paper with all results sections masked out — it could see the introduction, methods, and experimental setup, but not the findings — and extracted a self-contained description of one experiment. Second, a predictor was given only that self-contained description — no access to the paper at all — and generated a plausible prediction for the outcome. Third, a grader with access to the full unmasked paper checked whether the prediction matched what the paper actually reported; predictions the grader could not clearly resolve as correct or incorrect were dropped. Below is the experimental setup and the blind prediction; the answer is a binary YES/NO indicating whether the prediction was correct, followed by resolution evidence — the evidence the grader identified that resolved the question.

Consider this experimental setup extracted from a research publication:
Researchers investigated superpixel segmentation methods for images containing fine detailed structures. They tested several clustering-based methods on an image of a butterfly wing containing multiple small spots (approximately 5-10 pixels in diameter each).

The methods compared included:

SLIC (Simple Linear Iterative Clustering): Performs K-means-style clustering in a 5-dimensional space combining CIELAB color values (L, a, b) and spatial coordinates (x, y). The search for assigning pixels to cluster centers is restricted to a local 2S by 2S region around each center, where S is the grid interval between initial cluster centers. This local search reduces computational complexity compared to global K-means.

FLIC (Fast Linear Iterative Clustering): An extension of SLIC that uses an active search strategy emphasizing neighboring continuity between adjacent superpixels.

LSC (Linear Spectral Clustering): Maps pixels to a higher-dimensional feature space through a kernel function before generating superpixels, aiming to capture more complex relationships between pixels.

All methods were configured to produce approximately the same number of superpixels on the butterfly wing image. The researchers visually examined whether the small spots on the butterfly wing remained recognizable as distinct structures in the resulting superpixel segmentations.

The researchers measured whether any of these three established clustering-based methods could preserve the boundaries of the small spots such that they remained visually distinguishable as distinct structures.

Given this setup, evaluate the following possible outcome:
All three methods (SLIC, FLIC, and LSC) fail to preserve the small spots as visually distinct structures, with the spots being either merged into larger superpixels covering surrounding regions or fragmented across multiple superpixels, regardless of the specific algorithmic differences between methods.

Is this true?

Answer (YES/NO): YES